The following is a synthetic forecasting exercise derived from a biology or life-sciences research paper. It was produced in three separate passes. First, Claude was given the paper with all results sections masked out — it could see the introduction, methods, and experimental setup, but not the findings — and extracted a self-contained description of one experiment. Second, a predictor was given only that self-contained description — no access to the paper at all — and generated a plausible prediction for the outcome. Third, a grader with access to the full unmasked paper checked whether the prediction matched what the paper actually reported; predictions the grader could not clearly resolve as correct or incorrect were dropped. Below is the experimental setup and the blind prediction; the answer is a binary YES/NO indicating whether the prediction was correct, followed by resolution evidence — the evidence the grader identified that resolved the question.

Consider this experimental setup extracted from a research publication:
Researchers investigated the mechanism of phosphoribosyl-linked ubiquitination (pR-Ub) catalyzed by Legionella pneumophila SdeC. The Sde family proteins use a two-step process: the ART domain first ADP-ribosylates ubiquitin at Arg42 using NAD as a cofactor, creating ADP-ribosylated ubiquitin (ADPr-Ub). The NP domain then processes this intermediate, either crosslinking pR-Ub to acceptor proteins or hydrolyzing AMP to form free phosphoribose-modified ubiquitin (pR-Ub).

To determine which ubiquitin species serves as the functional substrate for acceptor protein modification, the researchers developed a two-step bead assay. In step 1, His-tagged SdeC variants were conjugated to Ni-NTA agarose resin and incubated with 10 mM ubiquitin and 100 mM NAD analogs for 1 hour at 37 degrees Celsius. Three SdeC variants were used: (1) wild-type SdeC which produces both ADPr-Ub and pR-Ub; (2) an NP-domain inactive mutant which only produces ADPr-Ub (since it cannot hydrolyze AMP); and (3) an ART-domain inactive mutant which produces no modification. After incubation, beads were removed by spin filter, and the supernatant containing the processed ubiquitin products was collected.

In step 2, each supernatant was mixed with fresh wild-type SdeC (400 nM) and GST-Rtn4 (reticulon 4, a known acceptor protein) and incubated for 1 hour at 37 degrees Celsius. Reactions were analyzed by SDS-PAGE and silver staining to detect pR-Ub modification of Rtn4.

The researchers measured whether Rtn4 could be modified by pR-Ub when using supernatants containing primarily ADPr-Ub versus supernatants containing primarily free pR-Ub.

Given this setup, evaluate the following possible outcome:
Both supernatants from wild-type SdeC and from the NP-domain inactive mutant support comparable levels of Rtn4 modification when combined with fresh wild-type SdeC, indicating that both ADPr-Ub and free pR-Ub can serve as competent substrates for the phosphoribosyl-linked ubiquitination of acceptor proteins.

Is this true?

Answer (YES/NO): NO